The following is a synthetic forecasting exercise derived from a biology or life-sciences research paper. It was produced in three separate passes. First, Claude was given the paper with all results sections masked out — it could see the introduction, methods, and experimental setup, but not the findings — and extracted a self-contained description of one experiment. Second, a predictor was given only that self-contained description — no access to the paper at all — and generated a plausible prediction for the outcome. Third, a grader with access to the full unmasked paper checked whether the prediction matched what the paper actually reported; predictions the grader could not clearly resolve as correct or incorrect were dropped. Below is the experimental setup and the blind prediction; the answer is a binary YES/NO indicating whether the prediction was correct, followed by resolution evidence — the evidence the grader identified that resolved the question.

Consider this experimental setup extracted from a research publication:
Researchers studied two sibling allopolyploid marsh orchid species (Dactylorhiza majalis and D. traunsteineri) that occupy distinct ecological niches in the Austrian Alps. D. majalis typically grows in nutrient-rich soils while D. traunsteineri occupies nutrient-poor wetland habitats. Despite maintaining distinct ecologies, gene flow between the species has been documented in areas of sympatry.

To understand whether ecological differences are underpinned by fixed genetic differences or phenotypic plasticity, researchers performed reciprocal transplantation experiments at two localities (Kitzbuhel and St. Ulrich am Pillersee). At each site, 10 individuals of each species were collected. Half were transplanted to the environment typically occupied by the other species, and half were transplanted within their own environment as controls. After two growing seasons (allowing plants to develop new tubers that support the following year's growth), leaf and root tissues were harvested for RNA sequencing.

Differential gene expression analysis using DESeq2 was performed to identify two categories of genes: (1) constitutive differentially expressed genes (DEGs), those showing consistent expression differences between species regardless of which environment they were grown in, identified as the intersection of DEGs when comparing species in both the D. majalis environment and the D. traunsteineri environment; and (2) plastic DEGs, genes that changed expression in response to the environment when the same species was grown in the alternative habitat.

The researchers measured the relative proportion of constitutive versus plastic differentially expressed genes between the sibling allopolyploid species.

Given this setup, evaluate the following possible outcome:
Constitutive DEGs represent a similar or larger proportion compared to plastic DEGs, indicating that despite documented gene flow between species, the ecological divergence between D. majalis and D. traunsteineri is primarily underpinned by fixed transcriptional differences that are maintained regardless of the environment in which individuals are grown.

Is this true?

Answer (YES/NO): NO